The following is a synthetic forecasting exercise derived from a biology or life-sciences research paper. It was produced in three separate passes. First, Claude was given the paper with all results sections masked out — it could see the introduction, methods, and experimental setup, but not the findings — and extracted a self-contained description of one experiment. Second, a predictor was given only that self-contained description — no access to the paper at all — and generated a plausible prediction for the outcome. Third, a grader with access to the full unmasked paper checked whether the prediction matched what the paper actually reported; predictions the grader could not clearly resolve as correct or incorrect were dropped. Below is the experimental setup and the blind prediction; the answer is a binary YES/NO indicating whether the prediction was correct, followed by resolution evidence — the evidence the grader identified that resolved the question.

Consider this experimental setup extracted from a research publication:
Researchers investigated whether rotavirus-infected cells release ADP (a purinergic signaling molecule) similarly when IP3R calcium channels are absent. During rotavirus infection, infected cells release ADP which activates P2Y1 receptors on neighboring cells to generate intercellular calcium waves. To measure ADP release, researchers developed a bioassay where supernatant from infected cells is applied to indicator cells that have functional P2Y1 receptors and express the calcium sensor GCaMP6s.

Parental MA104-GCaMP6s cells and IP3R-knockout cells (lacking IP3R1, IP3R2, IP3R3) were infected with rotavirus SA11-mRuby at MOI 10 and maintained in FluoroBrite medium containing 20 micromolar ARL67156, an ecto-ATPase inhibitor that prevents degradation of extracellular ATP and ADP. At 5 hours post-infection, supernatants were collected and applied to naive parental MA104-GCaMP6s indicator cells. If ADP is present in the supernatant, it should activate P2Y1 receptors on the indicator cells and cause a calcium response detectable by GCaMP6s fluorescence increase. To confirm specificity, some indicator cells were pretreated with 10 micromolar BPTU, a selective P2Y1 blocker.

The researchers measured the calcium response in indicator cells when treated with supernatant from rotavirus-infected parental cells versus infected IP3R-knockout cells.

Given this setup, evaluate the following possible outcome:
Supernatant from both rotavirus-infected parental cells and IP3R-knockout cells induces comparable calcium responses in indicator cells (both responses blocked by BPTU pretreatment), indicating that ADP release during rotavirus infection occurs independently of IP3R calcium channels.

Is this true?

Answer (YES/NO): YES